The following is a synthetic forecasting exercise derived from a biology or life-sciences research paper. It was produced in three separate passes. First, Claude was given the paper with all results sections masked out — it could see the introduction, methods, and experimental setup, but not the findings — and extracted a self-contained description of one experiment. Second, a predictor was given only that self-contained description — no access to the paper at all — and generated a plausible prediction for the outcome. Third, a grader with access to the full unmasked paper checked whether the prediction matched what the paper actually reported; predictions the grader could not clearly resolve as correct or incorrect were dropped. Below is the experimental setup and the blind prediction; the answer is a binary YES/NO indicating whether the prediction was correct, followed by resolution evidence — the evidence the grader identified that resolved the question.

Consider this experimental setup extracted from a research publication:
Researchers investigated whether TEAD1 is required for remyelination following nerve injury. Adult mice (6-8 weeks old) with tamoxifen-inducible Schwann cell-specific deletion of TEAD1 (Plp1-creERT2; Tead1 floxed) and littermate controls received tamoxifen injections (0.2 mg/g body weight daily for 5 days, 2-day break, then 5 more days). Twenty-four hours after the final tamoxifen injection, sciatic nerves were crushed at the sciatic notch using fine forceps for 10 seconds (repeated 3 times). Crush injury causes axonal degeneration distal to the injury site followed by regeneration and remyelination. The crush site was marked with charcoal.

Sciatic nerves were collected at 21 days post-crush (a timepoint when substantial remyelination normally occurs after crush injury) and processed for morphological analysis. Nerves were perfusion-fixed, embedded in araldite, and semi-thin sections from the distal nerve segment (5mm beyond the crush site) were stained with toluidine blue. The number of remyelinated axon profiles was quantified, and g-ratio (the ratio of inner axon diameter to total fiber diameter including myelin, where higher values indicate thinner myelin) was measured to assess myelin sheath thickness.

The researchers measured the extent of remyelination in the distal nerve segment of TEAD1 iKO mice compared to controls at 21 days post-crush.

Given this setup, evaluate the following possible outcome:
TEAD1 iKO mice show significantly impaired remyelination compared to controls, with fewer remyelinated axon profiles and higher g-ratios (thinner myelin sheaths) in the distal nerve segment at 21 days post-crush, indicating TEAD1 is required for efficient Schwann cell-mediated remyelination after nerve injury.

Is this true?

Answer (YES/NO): NO